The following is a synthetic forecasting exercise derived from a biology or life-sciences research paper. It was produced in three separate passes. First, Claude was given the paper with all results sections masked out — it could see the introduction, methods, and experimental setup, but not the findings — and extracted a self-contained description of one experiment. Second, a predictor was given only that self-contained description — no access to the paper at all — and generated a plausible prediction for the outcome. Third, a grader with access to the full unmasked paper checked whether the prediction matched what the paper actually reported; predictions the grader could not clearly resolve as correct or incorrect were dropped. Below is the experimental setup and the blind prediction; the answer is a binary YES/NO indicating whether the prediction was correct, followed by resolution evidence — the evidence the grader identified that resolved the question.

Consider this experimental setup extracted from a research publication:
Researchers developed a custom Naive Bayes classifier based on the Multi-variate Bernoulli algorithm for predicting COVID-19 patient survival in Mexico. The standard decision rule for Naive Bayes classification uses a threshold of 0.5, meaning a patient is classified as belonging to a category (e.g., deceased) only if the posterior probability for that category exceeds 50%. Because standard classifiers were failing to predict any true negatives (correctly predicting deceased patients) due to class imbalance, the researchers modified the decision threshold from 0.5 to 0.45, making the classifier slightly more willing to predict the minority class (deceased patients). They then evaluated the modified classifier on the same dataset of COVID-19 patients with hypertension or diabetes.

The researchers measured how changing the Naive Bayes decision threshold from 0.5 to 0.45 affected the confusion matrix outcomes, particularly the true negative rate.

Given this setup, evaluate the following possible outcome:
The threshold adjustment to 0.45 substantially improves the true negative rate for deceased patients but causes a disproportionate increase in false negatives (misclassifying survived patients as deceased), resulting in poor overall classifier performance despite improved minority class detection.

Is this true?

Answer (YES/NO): NO